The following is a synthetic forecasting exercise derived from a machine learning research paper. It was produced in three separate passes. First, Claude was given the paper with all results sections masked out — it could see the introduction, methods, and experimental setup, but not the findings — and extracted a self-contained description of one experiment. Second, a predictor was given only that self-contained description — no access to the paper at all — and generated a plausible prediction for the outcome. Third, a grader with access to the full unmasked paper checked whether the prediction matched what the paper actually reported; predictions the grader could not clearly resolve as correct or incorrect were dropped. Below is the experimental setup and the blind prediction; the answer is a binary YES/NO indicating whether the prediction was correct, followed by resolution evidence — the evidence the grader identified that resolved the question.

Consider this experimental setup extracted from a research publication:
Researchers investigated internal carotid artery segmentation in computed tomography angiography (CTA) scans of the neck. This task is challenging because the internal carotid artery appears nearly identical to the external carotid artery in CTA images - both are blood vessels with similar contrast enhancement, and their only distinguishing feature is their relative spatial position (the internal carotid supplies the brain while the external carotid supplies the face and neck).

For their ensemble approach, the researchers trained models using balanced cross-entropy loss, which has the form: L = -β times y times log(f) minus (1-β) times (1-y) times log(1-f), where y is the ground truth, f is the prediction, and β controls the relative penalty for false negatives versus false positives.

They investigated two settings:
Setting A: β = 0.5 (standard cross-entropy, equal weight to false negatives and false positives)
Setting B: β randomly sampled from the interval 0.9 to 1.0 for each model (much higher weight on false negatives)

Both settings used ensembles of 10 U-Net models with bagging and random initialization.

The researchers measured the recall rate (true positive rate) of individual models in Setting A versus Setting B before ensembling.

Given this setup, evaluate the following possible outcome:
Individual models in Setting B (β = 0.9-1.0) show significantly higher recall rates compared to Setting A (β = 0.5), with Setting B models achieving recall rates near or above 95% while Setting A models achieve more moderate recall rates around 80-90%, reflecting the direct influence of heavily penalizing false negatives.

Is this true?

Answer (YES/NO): NO